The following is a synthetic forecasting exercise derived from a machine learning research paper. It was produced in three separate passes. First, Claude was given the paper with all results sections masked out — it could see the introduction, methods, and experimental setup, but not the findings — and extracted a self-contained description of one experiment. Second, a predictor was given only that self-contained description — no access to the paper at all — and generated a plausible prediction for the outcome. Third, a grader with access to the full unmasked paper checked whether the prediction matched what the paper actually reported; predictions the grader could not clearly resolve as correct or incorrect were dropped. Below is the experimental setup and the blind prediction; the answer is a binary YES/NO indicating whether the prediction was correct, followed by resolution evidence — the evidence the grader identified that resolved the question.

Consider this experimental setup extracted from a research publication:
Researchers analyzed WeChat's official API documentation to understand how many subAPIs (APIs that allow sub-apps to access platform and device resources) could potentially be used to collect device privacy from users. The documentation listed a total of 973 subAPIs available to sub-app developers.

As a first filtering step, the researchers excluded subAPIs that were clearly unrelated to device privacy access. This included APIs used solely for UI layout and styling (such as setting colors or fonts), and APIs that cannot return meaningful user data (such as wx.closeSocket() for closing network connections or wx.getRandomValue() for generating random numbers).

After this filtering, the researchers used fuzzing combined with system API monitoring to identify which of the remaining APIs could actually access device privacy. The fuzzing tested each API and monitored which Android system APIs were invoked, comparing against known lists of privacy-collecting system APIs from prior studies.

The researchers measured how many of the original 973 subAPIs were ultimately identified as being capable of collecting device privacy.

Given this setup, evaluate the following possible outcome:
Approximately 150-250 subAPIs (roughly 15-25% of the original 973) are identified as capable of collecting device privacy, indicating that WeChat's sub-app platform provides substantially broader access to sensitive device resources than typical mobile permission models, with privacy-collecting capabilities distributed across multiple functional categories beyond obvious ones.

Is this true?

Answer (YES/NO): NO